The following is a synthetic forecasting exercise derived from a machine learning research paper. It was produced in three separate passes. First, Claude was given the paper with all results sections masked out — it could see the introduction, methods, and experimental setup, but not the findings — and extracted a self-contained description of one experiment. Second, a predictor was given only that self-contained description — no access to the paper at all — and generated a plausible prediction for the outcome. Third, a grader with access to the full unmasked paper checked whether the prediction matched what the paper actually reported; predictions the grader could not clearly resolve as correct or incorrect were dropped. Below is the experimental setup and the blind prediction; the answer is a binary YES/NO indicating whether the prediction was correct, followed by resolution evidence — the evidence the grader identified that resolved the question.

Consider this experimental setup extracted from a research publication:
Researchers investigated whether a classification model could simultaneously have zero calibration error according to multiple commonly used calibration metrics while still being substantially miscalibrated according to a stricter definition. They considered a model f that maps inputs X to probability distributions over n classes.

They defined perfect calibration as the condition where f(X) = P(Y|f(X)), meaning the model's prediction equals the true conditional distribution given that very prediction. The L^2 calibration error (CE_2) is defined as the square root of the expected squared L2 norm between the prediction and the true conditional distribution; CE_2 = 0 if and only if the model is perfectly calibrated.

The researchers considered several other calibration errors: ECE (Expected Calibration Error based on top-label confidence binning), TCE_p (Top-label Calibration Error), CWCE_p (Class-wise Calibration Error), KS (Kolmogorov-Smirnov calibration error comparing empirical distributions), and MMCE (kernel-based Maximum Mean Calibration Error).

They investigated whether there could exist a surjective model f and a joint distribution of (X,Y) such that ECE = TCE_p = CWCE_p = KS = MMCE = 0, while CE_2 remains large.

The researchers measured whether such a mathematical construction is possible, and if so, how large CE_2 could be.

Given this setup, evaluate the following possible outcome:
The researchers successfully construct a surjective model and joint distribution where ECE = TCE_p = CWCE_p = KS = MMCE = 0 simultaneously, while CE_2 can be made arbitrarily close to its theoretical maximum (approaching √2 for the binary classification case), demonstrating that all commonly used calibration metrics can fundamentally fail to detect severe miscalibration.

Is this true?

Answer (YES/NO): NO